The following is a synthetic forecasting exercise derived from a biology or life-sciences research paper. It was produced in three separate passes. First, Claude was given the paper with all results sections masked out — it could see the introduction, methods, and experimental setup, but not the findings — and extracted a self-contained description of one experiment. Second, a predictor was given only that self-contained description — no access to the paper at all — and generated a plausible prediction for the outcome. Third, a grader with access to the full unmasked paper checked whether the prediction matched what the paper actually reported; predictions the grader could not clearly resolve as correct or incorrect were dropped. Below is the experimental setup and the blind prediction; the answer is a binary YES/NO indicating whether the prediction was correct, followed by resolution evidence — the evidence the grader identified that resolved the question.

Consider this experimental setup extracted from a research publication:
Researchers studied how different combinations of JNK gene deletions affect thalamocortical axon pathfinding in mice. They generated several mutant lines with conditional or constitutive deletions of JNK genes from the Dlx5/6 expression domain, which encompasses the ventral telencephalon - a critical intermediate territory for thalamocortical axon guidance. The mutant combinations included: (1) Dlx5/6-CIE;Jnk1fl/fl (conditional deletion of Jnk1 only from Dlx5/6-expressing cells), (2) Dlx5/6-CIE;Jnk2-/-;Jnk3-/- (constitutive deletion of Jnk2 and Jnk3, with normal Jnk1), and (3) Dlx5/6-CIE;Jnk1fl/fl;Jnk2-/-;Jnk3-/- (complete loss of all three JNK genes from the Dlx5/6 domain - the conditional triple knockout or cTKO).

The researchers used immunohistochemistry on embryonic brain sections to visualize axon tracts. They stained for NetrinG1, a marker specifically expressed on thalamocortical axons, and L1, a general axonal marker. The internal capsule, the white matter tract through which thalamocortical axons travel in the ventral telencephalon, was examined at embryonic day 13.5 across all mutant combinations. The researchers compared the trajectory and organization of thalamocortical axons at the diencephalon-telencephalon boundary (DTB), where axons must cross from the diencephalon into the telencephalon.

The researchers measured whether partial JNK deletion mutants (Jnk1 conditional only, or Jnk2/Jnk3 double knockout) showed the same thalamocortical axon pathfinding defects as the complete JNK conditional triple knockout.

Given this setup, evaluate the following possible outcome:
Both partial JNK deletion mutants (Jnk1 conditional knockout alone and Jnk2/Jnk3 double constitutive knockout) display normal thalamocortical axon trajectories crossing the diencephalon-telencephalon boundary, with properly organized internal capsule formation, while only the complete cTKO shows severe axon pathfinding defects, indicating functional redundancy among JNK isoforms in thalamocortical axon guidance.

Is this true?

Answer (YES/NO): YES